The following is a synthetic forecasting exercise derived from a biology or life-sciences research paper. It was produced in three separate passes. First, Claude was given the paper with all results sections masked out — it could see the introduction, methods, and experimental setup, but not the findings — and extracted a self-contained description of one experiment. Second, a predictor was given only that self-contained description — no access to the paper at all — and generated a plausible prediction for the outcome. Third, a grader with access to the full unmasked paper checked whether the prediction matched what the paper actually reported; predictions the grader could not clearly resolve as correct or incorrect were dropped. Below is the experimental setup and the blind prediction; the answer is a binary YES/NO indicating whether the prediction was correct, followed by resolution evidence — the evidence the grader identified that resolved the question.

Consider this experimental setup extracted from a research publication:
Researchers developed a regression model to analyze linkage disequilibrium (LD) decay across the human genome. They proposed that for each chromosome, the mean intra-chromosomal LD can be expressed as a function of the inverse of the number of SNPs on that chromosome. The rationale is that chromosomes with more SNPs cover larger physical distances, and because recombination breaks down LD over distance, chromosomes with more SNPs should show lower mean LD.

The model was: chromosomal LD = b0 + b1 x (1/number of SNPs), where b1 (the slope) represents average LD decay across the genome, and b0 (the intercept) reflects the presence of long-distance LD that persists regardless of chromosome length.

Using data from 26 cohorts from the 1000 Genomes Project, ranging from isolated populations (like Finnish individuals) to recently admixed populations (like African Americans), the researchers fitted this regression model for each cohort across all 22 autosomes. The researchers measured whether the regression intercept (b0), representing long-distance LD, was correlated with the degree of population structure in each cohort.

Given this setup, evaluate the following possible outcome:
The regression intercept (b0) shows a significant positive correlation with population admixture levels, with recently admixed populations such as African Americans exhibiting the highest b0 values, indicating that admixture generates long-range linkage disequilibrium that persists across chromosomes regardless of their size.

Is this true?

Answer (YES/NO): YES